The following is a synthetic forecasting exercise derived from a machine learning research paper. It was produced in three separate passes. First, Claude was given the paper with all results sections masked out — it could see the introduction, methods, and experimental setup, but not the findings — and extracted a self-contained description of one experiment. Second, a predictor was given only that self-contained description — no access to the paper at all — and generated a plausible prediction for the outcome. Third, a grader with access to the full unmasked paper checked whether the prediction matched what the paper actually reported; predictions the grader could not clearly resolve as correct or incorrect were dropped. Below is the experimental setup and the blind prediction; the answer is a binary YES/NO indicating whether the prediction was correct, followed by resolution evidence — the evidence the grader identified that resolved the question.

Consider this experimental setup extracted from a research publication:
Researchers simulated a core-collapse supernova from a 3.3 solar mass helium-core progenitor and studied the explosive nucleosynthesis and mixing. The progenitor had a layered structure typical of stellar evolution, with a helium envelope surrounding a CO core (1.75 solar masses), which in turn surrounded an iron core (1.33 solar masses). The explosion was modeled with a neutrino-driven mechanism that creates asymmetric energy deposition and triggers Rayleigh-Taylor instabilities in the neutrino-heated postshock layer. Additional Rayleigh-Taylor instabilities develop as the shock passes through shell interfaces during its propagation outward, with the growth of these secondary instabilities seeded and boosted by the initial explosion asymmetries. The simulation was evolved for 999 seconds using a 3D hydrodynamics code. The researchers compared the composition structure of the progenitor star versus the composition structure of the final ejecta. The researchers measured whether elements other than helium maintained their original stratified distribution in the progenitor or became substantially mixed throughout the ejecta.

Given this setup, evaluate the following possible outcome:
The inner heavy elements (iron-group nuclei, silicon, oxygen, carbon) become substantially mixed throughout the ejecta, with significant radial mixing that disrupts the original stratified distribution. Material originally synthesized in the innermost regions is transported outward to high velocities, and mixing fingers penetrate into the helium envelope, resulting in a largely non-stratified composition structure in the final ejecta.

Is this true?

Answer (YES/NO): YES